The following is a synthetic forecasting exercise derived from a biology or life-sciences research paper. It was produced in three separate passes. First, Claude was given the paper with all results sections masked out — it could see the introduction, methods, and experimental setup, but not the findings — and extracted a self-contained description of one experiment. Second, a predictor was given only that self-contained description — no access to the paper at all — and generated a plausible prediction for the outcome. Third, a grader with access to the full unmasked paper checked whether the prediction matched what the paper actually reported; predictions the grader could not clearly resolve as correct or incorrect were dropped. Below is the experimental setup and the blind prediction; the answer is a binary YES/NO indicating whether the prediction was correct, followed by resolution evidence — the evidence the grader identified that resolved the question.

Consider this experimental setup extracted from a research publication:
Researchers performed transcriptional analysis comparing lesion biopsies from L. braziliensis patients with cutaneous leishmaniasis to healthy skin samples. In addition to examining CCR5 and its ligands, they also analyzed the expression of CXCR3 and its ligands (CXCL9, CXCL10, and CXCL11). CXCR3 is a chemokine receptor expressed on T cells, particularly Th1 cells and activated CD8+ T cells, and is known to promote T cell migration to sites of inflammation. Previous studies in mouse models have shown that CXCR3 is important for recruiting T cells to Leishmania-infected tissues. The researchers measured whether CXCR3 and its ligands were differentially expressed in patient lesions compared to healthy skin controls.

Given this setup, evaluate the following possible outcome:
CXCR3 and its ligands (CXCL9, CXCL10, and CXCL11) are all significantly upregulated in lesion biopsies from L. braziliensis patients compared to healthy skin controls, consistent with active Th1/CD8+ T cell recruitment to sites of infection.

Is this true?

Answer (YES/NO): YES